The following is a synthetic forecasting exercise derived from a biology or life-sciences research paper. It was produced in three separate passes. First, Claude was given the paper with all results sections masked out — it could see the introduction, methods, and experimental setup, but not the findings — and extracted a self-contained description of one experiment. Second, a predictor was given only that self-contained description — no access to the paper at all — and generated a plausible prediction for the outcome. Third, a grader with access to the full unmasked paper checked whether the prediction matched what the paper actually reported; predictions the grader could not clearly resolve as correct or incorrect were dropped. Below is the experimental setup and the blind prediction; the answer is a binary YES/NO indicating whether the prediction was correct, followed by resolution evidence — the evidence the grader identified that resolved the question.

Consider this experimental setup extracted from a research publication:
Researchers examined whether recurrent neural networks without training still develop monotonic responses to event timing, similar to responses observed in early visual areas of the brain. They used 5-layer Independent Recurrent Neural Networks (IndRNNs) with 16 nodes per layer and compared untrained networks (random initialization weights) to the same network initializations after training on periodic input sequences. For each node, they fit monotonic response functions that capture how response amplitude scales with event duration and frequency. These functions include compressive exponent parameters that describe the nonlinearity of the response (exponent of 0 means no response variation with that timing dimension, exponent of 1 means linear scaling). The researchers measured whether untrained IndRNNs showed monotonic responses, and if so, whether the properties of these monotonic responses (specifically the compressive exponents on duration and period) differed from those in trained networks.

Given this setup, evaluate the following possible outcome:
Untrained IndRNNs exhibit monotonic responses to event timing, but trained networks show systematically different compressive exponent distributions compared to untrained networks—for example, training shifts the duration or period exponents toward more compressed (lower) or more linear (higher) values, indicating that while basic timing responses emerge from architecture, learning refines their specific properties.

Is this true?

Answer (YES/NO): NO